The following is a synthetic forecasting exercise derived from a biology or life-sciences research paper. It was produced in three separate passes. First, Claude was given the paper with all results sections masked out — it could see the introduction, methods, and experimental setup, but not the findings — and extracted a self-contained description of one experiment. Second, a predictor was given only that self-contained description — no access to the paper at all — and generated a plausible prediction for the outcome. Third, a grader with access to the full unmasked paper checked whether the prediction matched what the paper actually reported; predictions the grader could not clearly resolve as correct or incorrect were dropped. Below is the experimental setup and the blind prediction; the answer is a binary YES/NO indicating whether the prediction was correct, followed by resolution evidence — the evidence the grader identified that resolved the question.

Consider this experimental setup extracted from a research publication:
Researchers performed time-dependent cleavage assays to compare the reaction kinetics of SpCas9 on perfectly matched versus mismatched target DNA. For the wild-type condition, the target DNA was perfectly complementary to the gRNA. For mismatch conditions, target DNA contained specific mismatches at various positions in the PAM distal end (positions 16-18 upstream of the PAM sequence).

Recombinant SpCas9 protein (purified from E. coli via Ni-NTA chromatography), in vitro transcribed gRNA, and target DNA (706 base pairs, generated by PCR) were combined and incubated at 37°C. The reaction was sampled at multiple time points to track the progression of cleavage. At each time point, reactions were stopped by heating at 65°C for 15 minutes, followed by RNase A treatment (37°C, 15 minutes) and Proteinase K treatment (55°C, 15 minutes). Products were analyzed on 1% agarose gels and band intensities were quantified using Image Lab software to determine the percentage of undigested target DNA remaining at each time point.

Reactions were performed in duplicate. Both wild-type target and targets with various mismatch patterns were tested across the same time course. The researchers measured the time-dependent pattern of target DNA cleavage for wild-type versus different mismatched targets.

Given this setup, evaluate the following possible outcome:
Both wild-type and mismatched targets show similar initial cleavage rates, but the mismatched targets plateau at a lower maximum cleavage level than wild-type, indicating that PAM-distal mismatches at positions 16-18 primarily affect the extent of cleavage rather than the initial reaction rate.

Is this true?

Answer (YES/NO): NO